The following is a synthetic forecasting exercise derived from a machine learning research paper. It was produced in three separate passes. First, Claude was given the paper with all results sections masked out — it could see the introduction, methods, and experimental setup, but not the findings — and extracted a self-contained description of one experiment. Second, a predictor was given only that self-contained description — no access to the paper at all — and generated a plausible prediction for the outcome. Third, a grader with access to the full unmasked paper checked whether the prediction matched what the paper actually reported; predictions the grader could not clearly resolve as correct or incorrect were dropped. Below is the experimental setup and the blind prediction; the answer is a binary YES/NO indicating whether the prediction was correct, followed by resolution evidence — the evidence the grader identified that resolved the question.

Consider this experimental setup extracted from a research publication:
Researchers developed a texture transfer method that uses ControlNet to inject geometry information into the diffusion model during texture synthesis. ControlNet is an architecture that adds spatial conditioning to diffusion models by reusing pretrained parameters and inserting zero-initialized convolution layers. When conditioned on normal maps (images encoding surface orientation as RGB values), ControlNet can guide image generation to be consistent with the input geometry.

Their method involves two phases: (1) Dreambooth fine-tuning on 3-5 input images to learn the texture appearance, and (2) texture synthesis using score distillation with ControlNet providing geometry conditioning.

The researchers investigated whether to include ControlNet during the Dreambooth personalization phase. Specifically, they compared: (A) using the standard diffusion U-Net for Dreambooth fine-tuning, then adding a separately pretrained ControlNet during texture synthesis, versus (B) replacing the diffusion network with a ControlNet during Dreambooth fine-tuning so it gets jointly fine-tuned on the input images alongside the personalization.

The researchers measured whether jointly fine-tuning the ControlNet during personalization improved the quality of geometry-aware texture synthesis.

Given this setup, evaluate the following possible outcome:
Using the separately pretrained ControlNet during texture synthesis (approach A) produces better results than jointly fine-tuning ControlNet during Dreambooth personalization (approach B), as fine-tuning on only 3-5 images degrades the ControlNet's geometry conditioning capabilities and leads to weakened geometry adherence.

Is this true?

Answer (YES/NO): YES